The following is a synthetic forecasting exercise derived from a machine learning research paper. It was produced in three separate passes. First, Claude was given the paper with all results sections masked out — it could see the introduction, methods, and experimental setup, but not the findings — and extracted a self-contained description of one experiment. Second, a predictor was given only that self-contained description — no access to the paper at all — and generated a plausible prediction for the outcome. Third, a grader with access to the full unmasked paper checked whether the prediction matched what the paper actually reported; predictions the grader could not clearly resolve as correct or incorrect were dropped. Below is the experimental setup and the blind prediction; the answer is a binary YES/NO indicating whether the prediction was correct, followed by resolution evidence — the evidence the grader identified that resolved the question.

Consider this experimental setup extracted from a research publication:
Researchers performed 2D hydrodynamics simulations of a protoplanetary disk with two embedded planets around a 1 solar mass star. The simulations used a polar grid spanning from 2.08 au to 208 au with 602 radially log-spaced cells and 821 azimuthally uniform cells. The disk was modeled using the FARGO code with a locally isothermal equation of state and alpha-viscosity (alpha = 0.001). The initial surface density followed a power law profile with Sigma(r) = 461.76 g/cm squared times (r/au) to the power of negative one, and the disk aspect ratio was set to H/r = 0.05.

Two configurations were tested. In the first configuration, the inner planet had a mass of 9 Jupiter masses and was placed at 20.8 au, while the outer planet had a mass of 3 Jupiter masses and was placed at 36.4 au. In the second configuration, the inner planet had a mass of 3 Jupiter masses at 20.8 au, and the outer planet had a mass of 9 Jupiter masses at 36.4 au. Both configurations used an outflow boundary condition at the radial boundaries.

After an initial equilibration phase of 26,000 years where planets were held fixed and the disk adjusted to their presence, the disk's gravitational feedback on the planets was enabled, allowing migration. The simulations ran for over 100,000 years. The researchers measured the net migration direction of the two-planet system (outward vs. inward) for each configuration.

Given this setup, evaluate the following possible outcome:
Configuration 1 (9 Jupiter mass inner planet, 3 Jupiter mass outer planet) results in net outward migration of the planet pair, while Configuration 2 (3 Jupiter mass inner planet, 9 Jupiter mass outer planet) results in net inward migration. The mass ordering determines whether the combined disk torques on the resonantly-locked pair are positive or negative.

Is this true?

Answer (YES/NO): YES